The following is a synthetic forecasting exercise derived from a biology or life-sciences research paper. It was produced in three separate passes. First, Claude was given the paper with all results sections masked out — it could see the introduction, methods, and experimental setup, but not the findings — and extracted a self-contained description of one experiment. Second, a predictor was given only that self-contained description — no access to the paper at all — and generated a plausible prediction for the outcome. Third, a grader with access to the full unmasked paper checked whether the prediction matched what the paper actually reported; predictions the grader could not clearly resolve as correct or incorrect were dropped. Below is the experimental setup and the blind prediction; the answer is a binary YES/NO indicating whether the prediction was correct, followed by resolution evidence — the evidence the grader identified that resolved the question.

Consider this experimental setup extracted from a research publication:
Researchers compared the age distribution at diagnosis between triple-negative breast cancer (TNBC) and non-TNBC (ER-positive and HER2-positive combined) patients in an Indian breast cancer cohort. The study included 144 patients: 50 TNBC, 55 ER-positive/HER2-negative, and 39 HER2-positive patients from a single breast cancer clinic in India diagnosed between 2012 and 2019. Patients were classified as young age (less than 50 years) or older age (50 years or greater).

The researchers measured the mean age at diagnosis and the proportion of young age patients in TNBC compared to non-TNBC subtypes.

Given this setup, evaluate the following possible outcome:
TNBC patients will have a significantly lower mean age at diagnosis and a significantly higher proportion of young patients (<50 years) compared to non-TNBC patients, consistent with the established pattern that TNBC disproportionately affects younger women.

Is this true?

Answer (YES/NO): YES